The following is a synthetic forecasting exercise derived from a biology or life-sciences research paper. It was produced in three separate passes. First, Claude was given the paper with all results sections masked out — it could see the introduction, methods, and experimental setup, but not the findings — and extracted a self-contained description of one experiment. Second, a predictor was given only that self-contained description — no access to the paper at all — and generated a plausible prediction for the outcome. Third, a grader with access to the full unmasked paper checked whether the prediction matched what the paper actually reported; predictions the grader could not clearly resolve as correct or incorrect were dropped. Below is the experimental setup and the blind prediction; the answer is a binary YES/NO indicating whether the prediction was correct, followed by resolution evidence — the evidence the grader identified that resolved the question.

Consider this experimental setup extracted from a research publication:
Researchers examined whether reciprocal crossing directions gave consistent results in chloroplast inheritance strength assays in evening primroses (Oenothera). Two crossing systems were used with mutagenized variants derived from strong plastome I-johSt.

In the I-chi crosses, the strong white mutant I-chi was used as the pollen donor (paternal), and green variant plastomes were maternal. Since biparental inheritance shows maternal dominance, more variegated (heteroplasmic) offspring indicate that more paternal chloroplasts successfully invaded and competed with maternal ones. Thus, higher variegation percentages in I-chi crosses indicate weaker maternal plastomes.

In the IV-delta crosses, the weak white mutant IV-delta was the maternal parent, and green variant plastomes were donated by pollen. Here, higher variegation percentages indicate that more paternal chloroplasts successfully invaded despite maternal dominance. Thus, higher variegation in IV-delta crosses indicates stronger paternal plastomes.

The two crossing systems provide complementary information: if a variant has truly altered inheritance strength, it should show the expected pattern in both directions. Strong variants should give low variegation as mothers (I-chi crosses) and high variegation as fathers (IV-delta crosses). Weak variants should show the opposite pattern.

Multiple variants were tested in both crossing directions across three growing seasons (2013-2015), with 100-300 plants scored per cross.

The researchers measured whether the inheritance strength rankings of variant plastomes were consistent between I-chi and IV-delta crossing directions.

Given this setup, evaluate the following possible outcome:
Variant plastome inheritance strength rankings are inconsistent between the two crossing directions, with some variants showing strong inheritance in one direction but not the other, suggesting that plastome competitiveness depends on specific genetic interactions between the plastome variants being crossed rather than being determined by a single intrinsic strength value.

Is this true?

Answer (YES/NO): NO